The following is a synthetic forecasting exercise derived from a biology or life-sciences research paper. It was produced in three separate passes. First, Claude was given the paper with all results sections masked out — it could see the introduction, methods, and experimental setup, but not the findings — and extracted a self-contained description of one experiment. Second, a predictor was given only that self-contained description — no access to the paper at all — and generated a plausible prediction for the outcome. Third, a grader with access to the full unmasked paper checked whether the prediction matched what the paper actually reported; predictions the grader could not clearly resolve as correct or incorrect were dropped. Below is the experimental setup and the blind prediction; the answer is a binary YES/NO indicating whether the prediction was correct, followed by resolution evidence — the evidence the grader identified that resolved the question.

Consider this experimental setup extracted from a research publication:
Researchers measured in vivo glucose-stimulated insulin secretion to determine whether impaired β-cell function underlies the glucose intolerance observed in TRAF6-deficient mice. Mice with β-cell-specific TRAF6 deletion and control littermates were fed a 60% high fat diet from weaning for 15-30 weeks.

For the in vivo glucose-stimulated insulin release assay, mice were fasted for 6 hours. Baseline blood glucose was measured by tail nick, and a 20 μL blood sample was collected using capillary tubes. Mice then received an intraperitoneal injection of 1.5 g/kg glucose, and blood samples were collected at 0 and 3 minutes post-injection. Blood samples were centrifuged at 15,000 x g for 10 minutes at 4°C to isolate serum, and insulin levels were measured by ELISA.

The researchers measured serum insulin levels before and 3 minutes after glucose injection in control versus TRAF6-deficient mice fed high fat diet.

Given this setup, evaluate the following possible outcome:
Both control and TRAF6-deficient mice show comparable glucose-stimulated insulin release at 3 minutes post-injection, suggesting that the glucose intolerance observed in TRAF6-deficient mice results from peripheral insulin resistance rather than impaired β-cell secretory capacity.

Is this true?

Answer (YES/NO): NO